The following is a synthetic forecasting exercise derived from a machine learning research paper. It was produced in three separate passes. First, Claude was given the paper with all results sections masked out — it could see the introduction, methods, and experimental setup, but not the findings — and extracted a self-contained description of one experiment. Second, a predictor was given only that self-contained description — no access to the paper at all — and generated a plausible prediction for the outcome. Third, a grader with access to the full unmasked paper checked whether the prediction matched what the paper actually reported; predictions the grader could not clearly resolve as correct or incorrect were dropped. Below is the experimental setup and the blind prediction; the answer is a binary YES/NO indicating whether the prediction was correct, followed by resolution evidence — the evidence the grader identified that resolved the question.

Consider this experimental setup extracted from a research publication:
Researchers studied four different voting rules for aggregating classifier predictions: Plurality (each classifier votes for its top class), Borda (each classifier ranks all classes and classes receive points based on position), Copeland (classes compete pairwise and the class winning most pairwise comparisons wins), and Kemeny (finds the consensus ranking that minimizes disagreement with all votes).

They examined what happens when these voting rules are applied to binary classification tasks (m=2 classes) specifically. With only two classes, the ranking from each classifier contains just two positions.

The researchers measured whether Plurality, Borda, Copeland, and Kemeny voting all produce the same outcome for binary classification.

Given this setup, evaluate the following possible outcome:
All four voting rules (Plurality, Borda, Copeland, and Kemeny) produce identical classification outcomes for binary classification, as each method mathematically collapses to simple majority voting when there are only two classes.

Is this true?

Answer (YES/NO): YES